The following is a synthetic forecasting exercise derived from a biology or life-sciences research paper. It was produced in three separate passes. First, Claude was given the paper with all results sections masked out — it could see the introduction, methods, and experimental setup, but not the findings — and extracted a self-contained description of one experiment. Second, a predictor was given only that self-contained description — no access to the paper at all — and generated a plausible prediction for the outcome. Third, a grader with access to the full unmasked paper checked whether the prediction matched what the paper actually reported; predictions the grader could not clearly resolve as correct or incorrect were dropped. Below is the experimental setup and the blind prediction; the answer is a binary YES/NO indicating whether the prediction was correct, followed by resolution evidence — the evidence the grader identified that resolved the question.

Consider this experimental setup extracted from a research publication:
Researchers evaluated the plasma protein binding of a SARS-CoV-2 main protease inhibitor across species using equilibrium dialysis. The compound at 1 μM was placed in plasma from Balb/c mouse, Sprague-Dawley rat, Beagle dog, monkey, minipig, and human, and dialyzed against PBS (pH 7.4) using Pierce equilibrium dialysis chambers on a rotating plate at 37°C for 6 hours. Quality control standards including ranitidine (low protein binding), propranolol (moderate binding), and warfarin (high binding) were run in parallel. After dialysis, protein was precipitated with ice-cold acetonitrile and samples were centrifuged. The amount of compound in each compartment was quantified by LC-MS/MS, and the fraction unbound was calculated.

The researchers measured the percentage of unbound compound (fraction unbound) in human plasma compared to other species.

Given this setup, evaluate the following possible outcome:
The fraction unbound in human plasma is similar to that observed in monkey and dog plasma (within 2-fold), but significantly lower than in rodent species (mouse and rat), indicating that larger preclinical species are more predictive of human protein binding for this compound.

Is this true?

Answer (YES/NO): NO